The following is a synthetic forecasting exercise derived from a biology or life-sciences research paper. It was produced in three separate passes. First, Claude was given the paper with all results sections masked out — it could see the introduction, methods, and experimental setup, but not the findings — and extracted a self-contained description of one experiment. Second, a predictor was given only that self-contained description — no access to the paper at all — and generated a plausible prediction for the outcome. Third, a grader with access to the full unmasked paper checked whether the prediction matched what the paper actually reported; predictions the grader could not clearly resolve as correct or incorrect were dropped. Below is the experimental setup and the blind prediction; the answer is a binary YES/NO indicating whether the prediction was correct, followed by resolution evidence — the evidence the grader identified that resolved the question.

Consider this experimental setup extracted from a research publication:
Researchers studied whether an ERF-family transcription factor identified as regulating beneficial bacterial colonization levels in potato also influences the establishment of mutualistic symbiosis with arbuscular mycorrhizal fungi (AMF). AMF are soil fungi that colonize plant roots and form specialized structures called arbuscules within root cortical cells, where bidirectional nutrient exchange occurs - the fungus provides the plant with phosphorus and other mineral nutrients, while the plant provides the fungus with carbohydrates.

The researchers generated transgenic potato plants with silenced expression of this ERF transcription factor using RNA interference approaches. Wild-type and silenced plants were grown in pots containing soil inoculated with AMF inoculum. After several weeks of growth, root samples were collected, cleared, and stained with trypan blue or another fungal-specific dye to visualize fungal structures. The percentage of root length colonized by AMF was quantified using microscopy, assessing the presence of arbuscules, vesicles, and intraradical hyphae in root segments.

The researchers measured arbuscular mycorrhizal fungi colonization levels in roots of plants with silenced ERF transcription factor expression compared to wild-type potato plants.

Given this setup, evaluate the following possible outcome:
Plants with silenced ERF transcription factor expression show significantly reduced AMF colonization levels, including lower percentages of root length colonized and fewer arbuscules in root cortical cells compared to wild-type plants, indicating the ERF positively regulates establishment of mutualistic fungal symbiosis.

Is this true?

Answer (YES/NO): NO